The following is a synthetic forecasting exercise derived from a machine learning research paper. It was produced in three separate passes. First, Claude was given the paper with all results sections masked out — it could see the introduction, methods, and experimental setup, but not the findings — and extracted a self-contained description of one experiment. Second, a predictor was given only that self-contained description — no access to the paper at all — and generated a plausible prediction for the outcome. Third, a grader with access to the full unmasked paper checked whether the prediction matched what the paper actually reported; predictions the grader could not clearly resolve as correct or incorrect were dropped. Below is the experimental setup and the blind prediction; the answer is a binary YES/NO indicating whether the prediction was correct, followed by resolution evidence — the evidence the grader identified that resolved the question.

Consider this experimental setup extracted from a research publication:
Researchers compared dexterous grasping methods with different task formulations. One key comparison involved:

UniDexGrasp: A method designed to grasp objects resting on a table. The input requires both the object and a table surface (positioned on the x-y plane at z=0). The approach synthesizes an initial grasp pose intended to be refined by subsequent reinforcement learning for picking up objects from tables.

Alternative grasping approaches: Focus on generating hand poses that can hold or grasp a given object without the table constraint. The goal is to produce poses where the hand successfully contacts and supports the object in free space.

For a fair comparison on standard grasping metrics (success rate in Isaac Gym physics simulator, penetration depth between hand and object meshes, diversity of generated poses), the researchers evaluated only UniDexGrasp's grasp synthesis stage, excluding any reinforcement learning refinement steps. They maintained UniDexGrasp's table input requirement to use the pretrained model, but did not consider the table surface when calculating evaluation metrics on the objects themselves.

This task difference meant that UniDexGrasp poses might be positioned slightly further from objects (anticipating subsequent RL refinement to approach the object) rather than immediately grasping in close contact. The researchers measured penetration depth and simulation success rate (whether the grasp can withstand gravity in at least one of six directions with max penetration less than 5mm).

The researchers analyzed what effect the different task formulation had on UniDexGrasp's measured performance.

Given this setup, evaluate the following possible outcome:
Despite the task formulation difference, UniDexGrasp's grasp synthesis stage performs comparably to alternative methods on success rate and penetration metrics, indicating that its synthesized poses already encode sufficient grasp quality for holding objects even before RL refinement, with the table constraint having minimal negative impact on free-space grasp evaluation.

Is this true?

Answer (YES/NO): NO